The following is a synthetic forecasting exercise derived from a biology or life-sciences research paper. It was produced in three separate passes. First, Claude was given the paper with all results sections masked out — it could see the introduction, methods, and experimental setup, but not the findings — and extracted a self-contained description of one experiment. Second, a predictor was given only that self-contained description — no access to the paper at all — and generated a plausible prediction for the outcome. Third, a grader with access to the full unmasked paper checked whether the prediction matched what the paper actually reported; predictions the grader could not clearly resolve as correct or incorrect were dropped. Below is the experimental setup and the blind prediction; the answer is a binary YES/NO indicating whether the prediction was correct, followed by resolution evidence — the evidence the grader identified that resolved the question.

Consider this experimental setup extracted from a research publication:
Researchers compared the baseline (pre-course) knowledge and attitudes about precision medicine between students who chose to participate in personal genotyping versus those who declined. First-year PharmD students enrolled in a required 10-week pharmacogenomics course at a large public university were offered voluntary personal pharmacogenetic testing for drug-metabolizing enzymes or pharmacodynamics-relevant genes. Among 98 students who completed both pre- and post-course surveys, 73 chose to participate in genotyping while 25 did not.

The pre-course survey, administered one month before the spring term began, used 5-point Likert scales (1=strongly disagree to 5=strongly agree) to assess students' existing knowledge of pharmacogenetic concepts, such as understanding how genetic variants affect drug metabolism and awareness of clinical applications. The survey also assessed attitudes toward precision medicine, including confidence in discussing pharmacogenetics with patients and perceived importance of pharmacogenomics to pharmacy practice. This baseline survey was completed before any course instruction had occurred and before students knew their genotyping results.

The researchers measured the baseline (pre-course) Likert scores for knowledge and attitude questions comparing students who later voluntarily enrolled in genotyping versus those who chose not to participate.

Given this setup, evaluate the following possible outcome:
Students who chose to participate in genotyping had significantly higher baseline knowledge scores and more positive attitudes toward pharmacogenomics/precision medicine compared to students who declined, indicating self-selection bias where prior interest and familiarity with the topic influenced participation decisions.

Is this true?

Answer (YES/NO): NO